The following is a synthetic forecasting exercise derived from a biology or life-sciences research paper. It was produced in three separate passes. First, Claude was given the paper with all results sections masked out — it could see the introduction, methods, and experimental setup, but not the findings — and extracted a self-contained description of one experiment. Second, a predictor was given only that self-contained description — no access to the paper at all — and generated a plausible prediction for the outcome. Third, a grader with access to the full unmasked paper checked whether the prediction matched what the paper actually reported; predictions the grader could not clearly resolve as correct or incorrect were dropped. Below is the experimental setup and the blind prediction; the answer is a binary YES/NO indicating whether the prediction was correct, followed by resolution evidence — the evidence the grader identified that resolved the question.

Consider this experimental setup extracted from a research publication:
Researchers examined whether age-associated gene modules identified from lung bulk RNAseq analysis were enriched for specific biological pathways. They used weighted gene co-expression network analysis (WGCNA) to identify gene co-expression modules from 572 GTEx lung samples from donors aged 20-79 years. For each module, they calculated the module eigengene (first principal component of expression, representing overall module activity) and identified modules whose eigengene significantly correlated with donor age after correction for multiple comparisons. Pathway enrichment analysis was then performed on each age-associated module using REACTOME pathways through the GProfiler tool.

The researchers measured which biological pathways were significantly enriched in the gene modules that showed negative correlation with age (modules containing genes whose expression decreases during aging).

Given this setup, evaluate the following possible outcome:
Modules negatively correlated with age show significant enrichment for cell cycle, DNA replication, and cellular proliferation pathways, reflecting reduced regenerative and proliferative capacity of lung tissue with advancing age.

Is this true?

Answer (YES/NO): YES